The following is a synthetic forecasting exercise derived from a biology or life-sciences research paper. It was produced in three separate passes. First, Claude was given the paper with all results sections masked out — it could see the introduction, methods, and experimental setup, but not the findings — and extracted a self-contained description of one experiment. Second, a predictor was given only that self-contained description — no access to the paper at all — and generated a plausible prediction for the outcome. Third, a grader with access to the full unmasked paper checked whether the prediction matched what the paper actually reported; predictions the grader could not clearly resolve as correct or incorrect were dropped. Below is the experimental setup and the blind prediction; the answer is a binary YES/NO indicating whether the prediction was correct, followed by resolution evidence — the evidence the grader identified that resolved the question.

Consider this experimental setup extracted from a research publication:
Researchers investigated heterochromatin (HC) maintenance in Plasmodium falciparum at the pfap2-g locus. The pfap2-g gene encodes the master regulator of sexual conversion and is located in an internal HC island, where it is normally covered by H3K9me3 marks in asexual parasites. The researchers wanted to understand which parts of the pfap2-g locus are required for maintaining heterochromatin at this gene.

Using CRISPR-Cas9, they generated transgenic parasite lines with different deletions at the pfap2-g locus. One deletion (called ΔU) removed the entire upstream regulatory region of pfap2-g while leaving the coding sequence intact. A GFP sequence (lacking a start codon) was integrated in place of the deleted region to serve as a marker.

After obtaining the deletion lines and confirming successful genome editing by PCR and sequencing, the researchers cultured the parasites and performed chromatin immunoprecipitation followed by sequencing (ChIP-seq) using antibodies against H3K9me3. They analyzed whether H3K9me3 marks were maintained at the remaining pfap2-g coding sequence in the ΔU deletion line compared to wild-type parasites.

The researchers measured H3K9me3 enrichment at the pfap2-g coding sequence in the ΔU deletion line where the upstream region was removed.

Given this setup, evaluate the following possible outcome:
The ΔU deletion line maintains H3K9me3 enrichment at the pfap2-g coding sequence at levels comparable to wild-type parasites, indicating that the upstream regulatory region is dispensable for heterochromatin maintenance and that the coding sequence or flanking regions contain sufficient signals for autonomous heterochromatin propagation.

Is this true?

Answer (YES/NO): NO